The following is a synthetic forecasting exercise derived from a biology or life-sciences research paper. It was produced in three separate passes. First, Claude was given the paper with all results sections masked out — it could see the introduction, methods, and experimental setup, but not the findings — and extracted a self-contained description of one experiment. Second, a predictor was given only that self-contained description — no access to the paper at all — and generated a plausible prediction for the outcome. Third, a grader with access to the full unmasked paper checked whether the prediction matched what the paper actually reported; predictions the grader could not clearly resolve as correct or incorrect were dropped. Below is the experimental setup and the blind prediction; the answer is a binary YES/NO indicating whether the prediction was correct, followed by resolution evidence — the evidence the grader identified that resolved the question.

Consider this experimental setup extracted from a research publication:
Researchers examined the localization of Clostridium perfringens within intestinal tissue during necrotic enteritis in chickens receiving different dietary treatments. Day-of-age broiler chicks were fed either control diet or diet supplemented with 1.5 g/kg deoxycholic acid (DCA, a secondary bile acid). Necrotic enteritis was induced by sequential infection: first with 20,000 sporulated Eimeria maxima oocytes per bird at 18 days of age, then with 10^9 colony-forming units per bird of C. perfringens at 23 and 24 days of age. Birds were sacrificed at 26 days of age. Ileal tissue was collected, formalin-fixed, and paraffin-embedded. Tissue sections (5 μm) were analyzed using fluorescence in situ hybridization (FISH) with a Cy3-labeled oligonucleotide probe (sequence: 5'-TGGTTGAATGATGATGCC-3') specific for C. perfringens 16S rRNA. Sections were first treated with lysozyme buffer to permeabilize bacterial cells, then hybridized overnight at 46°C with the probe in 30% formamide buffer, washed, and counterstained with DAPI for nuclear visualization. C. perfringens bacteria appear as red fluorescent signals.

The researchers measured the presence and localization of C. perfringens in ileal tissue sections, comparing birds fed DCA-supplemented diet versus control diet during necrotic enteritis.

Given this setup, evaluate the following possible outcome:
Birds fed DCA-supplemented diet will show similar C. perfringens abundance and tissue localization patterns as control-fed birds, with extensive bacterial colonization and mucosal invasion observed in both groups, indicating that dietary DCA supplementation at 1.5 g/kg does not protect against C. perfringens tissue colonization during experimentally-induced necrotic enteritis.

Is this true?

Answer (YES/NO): NO